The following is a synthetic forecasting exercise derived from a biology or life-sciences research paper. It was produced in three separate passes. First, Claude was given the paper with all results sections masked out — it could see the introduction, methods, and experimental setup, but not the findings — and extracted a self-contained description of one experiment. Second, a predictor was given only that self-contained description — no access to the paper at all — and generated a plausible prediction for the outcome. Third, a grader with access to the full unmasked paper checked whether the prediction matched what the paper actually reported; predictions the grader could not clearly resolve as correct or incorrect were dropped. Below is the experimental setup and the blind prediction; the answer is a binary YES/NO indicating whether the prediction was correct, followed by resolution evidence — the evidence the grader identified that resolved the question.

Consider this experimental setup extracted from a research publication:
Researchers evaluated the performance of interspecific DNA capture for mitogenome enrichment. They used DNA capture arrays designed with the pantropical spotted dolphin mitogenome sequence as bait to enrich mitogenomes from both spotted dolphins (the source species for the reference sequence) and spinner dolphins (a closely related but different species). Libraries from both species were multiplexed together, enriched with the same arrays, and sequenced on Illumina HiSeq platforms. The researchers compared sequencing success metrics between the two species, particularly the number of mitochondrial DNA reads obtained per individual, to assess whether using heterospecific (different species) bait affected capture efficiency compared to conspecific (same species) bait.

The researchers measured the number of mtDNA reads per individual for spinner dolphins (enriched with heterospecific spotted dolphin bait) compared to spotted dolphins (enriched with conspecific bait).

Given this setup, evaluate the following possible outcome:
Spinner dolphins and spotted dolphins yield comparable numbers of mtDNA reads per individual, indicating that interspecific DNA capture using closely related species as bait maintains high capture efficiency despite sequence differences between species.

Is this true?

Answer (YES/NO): YES